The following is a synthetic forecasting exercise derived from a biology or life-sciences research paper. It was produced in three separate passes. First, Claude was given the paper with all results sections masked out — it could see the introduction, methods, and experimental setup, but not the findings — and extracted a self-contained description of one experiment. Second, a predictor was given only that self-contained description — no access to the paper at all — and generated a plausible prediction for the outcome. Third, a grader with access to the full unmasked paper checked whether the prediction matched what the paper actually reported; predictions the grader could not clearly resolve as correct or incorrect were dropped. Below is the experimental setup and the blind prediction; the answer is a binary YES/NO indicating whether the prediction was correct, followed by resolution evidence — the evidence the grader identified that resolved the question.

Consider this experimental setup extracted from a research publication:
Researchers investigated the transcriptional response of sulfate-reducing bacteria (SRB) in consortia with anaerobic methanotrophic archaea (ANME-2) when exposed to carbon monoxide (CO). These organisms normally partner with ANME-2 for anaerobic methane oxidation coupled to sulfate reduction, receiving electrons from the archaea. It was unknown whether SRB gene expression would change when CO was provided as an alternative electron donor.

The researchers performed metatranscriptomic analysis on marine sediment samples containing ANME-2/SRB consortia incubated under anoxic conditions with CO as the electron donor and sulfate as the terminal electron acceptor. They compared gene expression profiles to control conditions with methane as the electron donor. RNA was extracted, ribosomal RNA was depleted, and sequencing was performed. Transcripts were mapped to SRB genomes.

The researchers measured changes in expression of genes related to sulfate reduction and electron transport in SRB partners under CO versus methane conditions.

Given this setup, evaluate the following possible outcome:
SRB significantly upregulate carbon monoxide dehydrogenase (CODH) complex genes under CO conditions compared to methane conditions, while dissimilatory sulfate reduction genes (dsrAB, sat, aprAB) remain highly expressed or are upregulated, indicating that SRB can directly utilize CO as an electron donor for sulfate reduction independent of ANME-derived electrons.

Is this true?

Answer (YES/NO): NO